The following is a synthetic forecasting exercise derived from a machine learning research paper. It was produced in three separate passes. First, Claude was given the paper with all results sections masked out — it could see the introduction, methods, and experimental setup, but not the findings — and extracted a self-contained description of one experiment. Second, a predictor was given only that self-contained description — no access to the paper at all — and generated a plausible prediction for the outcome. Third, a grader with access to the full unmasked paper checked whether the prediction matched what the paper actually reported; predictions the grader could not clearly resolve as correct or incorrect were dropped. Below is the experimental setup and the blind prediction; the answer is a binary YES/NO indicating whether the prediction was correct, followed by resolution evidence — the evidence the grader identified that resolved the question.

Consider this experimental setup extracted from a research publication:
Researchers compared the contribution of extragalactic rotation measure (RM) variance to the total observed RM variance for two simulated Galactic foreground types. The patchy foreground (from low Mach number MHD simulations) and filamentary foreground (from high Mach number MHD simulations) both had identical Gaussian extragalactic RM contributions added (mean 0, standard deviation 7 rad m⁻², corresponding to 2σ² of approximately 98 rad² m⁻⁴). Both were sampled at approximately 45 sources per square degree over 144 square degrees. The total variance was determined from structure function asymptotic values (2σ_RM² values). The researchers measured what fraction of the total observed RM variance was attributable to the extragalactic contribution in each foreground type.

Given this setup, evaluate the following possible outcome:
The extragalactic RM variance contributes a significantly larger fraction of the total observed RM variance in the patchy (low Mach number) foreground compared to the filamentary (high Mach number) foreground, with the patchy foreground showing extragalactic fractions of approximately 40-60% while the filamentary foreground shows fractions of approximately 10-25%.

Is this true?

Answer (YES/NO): NO